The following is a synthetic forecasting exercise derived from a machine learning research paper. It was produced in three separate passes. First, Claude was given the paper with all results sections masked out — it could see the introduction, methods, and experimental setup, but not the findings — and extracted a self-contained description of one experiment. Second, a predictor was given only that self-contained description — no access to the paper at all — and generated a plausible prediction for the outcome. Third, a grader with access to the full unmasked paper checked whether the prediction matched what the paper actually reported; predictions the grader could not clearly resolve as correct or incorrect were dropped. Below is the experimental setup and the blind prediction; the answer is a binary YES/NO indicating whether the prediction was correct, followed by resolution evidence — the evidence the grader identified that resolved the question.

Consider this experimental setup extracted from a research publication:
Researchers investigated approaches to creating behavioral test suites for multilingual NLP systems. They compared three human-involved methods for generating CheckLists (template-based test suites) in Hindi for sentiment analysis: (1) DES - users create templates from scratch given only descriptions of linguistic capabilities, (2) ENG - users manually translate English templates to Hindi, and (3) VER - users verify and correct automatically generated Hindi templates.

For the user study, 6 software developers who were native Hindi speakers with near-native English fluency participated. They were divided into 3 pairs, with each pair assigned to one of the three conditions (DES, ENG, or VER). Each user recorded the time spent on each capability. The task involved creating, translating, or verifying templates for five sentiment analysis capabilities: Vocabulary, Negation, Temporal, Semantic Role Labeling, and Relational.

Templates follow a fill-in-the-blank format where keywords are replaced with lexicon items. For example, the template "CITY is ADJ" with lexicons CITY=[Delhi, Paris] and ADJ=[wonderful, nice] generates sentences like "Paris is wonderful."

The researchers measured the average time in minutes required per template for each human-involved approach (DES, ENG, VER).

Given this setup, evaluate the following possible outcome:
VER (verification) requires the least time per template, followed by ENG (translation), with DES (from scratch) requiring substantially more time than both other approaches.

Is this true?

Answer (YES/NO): YES